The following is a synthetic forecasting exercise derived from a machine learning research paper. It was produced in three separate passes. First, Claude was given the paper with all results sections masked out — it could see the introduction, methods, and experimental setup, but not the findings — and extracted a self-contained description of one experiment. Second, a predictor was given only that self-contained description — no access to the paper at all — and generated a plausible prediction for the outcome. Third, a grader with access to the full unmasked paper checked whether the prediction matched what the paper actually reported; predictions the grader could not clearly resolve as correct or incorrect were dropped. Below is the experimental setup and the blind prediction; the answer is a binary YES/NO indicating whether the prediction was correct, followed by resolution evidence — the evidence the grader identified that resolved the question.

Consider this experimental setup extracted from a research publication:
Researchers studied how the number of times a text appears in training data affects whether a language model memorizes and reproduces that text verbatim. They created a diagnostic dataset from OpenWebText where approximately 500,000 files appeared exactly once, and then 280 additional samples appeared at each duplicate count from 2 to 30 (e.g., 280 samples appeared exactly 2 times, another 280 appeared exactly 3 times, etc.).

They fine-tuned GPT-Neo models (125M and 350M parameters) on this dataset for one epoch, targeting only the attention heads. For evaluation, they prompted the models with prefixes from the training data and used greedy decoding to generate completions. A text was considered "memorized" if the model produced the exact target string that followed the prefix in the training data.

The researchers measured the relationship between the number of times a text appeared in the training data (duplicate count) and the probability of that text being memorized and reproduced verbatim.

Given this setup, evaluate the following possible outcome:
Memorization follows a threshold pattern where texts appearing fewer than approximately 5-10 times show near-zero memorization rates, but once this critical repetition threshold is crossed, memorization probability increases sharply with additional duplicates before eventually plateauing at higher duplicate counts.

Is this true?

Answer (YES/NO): NO